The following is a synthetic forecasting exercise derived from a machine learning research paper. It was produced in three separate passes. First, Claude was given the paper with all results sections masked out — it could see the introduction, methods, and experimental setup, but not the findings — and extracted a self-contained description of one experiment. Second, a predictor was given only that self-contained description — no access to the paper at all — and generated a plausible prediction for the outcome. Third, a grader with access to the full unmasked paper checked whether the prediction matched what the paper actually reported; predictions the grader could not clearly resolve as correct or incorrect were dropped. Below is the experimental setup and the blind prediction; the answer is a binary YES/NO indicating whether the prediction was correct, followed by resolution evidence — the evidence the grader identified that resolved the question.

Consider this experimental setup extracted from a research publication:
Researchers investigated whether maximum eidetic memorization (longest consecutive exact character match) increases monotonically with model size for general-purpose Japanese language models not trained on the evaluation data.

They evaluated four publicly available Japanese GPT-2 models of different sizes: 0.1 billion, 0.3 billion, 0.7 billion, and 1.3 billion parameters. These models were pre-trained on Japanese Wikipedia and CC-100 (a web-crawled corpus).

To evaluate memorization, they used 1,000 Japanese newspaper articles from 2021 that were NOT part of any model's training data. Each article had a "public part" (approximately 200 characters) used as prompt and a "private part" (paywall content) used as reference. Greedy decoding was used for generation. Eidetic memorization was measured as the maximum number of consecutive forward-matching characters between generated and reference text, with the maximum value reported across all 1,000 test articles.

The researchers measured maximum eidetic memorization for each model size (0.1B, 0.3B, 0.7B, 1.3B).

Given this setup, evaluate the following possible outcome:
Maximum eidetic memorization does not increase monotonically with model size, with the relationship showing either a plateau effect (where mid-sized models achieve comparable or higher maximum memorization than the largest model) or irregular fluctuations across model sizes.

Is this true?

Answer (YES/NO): YES